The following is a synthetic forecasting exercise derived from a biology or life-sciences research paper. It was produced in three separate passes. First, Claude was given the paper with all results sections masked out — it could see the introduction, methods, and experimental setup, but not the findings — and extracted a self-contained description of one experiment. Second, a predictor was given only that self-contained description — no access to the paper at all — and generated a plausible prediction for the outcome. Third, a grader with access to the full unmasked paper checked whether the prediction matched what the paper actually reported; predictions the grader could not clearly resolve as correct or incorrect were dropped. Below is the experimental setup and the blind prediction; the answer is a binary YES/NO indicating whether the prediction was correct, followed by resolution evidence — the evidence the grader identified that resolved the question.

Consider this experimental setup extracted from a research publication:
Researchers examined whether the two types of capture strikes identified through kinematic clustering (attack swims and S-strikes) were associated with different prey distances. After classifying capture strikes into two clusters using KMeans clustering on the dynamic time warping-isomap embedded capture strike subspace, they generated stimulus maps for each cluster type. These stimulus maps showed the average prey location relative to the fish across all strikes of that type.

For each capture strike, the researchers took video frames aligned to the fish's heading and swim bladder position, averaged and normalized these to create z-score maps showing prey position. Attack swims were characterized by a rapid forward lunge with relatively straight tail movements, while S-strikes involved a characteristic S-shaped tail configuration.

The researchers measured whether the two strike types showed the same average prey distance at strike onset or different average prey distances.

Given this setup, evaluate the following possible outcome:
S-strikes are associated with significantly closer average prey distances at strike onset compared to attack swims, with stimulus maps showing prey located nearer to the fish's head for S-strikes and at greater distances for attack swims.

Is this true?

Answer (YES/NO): NO